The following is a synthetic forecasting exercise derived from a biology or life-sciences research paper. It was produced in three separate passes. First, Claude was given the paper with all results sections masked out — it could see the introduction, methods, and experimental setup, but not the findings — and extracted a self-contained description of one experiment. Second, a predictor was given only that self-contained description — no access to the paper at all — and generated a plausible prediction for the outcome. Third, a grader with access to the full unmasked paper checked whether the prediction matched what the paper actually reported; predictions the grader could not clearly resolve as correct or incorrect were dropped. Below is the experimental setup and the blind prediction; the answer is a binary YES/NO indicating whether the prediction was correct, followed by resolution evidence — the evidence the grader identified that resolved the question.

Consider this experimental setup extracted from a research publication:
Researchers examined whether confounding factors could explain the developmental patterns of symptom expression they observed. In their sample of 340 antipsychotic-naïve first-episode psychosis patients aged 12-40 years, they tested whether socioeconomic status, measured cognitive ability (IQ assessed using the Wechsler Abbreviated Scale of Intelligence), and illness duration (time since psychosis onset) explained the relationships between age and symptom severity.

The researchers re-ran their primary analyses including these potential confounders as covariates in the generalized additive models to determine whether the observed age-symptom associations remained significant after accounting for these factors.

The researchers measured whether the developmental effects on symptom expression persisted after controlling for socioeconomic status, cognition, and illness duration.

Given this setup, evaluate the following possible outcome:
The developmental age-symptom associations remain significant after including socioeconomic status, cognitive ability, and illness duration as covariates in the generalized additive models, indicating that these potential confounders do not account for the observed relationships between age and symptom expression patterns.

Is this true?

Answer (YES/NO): YES